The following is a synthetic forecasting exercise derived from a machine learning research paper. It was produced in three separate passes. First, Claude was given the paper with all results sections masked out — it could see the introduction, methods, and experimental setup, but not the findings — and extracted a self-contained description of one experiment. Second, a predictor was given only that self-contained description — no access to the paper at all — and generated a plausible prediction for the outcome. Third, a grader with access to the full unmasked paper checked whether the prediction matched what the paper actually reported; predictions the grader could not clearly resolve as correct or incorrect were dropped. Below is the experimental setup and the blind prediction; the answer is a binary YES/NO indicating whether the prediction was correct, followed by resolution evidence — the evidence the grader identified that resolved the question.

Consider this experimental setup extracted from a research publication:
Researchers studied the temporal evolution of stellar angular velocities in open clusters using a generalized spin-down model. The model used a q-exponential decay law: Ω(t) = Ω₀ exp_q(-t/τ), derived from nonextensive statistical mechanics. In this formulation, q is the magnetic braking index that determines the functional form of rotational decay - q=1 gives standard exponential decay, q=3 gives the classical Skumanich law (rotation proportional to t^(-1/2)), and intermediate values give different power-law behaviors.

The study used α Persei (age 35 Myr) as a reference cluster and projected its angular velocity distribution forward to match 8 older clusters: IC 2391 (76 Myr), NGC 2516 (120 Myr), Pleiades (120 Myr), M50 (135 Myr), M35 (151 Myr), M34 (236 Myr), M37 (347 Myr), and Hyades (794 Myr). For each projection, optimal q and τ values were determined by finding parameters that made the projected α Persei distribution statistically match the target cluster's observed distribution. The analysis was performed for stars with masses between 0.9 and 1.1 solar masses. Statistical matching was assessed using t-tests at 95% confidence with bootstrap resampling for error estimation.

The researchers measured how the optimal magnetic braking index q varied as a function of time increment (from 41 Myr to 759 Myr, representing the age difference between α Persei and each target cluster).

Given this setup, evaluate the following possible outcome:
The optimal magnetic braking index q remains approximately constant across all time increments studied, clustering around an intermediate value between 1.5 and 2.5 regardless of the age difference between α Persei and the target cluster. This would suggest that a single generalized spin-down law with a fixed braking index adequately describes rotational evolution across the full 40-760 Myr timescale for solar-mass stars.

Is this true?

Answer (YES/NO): NO